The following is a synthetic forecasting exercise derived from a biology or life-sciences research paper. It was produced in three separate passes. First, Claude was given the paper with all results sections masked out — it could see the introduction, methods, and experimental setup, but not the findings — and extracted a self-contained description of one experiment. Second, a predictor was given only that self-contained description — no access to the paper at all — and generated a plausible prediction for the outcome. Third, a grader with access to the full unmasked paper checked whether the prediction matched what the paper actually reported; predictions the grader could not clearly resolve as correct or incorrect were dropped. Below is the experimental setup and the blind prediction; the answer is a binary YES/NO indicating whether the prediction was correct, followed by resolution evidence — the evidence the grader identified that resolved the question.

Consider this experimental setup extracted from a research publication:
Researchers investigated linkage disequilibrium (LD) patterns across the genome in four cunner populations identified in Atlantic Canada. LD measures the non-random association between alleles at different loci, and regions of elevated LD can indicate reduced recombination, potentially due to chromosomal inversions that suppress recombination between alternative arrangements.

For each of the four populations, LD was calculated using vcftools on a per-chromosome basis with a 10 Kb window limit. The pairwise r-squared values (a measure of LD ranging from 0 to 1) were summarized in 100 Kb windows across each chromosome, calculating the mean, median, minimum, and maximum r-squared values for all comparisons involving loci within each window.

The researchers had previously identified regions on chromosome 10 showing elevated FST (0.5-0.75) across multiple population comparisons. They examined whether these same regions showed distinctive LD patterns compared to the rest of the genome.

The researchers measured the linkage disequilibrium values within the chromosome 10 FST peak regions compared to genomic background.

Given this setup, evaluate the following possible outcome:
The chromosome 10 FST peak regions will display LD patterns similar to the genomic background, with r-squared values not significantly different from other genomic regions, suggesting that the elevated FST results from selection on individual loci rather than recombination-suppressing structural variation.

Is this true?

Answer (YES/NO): YES